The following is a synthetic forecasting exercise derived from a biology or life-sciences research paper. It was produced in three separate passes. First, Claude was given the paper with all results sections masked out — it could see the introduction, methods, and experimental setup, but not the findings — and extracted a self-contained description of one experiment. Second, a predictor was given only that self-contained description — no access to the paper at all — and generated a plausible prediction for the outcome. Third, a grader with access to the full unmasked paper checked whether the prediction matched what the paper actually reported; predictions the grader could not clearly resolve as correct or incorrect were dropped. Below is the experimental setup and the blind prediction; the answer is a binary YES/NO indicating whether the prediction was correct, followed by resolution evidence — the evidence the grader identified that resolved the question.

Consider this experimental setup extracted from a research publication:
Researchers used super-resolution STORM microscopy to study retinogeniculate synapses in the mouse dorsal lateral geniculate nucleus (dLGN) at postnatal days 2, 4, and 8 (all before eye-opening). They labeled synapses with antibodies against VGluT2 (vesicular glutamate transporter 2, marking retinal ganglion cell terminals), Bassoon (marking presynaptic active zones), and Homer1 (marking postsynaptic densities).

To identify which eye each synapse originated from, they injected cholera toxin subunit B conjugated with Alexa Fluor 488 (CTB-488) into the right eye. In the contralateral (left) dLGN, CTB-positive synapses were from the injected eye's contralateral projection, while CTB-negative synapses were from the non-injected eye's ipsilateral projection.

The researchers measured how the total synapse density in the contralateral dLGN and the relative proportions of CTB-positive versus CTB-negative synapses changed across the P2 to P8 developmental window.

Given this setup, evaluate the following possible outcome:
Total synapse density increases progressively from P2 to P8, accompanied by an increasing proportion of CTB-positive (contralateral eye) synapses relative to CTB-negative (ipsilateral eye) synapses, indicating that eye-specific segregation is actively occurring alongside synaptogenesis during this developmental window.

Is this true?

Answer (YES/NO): NO